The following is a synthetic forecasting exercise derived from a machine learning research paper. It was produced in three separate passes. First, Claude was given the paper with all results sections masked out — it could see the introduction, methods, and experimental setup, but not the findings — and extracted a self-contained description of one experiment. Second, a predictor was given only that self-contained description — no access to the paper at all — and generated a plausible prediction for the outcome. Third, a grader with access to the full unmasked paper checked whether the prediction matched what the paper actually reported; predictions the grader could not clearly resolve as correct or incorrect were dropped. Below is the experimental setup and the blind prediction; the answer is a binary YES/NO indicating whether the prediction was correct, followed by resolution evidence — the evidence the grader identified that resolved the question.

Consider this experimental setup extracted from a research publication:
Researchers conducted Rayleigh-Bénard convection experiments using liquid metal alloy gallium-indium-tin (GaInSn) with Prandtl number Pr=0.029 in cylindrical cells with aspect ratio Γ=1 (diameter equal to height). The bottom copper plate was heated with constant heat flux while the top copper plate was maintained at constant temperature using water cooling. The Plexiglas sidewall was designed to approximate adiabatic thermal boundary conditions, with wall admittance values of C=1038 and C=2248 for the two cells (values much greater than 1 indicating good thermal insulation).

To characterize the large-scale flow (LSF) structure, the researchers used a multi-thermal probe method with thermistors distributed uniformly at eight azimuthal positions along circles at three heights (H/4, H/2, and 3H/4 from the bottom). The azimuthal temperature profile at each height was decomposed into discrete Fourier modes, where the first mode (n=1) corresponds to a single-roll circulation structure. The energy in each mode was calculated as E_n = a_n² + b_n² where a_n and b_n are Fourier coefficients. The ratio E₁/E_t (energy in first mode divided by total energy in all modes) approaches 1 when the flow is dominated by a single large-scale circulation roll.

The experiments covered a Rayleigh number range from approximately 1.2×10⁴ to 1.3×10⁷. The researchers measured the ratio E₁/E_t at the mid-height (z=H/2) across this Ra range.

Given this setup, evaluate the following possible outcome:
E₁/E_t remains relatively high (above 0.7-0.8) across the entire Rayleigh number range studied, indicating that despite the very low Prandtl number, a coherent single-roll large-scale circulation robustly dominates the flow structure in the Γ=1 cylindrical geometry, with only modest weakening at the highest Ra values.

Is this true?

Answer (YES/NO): YES